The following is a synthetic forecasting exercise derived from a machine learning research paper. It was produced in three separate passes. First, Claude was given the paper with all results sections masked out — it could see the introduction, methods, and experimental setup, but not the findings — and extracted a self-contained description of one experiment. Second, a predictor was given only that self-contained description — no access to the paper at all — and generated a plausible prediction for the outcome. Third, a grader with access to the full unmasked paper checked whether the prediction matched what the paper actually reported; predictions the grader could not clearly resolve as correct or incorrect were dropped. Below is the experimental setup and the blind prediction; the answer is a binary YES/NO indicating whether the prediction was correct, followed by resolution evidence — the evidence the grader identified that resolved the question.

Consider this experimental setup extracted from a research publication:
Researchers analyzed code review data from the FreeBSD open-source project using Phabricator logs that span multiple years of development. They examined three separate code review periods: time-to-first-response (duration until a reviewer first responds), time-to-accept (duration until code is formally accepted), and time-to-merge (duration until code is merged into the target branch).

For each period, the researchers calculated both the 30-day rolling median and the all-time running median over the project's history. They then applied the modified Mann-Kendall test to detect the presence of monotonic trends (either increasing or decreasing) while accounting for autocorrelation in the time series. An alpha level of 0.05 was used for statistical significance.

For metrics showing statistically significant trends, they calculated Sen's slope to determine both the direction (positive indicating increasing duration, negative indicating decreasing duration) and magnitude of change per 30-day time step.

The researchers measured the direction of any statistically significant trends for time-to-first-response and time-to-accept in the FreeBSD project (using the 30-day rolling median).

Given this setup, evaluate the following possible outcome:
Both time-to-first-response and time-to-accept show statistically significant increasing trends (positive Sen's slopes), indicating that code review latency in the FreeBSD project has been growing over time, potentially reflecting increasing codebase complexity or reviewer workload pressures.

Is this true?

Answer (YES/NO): NO